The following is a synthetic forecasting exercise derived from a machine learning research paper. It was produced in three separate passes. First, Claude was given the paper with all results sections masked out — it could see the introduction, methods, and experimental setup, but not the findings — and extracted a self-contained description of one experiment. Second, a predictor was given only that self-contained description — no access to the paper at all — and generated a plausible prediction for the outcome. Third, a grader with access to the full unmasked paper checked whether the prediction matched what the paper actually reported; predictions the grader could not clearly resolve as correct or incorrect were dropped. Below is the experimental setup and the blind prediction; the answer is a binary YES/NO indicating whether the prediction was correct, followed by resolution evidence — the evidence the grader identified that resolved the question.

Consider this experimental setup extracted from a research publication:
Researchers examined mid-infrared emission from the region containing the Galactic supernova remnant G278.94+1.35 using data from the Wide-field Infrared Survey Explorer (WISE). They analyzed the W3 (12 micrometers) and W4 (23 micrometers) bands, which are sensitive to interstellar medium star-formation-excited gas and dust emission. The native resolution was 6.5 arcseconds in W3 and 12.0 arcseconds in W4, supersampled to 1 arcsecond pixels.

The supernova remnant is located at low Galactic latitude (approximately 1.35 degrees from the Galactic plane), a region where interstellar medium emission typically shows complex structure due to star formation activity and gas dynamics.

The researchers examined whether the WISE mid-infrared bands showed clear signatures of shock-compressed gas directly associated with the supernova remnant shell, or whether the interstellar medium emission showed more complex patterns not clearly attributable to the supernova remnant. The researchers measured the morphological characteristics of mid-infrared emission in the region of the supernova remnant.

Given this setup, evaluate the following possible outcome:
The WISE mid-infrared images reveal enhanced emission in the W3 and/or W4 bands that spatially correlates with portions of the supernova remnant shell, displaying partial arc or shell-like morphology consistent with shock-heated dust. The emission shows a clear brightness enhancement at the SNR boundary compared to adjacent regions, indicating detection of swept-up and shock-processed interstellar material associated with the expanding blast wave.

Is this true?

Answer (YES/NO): NO